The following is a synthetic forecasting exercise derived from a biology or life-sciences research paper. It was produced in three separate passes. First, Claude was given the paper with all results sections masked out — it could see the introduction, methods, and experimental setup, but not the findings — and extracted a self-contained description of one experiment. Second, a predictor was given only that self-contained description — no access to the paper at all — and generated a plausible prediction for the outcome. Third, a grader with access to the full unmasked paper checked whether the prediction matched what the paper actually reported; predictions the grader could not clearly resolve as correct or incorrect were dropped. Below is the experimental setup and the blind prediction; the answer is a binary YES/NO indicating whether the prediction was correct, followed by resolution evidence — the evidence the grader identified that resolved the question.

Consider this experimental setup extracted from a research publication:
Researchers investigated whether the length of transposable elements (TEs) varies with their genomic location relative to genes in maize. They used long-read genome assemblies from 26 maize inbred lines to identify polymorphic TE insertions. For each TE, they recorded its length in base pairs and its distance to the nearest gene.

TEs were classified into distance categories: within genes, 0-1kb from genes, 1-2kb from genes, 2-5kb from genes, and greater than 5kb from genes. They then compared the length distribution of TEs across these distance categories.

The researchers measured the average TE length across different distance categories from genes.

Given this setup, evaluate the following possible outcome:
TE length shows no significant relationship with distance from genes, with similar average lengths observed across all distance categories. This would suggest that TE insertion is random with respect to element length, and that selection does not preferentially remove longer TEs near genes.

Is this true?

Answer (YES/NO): NO